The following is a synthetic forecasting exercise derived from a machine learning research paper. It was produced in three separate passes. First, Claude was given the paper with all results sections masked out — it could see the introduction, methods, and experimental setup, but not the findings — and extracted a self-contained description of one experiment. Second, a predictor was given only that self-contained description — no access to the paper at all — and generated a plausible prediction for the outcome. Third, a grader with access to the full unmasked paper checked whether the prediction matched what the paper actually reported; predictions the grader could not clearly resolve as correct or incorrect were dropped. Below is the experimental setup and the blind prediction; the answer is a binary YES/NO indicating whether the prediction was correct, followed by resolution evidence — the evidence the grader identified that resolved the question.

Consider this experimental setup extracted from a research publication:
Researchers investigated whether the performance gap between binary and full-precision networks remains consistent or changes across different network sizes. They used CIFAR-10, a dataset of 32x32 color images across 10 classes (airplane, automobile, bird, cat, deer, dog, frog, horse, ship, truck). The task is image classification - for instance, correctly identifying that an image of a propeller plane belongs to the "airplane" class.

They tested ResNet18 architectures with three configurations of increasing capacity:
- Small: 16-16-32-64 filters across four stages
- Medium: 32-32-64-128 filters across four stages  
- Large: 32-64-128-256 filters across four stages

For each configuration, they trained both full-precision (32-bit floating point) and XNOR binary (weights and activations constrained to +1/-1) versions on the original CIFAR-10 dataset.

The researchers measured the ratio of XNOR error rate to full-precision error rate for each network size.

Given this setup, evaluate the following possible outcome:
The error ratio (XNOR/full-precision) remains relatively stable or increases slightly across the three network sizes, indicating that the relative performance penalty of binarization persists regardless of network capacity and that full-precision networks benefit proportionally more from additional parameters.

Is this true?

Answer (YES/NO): NO